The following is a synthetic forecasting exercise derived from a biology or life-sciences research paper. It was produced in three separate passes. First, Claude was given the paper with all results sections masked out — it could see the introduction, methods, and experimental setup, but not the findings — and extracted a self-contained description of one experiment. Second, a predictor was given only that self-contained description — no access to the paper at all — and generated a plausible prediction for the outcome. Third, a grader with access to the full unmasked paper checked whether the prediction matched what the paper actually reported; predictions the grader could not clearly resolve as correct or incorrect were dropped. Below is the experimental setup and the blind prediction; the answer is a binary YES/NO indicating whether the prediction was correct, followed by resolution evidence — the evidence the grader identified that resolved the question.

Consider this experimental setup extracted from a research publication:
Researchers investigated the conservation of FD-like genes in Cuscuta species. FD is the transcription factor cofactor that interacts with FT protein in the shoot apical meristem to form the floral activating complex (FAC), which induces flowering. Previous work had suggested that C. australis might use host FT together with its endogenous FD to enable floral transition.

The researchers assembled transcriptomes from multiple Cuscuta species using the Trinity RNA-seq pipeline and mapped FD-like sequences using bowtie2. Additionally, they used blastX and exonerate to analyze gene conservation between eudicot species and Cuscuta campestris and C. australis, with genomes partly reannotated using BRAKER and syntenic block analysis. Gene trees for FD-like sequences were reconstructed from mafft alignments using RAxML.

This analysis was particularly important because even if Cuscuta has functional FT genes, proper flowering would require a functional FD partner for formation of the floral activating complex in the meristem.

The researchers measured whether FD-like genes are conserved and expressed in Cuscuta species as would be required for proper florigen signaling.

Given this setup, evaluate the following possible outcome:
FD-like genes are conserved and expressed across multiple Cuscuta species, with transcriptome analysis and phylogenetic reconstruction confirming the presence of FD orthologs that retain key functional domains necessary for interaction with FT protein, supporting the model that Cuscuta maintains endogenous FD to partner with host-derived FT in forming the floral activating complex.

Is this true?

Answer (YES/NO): NO